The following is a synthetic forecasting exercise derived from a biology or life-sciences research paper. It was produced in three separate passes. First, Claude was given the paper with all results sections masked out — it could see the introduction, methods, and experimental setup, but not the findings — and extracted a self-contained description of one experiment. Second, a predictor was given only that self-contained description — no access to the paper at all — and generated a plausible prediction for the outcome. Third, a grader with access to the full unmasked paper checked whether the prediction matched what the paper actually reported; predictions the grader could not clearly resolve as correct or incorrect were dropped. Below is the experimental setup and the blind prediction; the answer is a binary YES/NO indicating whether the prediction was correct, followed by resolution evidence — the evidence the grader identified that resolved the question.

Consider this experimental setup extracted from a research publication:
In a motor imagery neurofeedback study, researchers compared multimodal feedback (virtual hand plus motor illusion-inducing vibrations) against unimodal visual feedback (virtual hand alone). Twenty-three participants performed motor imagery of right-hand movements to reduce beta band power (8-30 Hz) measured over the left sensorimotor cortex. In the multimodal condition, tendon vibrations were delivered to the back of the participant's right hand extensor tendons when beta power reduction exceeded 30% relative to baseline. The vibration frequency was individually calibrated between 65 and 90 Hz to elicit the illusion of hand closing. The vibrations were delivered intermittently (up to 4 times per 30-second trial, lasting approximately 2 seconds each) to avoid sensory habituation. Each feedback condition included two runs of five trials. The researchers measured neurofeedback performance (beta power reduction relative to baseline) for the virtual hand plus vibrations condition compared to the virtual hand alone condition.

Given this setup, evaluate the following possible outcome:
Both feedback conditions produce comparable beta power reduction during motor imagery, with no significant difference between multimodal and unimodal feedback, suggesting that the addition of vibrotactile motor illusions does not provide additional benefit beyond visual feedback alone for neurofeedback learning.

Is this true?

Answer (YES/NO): NO